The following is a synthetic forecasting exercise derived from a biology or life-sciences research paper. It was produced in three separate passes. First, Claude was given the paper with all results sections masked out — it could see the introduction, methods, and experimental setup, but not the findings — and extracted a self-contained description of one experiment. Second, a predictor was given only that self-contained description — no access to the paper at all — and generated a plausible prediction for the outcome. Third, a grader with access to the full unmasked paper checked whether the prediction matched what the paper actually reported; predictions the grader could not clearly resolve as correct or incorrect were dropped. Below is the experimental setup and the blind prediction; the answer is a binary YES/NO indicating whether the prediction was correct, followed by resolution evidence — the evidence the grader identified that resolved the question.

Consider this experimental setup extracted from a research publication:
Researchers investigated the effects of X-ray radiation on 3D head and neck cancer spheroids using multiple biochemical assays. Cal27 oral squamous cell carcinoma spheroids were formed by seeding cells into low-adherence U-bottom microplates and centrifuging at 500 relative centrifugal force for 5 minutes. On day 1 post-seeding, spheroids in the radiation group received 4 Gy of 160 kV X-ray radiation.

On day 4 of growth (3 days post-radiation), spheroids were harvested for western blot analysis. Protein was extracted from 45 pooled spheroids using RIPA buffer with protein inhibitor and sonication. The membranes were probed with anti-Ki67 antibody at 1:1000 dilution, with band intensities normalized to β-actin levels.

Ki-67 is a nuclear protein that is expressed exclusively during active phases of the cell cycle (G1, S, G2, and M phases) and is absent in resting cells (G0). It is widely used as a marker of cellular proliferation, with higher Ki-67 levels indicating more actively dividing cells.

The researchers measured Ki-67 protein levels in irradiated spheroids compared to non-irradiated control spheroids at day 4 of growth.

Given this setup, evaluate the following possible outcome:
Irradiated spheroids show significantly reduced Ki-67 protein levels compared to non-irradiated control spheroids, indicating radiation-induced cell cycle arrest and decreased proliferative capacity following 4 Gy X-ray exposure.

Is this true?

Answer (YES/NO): YES